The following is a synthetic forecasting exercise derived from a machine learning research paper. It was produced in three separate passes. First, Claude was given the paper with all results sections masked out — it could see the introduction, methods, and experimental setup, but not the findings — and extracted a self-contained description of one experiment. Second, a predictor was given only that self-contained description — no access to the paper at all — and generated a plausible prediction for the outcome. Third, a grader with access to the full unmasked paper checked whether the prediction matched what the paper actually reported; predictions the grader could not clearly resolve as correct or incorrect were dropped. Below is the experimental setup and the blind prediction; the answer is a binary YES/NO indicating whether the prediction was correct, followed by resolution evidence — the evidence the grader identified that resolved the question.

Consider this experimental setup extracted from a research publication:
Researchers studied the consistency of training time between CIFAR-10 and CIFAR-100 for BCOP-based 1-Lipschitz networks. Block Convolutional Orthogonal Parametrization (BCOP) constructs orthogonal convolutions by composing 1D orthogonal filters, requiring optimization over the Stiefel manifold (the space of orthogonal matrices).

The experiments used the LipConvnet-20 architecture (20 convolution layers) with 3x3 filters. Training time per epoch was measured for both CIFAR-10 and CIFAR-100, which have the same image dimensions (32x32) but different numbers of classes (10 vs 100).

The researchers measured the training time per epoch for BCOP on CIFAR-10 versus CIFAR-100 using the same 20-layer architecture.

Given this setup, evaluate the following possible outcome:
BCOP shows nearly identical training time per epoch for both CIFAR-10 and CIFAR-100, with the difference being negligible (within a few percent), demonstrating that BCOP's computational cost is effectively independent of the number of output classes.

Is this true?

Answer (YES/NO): YES